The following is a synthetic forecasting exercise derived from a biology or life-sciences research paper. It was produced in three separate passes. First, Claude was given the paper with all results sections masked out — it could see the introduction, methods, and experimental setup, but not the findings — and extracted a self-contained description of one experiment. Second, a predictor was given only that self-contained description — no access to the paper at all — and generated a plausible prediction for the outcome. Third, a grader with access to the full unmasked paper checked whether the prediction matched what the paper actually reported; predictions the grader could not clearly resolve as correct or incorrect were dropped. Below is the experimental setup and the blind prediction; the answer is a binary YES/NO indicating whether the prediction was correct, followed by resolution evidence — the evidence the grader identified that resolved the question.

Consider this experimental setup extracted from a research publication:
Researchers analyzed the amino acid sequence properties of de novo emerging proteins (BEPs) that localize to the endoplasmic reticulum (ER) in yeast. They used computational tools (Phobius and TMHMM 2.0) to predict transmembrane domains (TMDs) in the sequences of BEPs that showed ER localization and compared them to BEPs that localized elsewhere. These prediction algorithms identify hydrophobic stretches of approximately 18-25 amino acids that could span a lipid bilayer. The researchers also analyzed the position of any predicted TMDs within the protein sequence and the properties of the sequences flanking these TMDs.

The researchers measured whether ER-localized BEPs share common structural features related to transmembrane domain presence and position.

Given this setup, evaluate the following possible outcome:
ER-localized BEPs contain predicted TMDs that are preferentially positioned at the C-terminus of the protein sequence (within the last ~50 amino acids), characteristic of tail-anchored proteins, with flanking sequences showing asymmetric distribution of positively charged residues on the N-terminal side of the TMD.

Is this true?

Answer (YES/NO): NO